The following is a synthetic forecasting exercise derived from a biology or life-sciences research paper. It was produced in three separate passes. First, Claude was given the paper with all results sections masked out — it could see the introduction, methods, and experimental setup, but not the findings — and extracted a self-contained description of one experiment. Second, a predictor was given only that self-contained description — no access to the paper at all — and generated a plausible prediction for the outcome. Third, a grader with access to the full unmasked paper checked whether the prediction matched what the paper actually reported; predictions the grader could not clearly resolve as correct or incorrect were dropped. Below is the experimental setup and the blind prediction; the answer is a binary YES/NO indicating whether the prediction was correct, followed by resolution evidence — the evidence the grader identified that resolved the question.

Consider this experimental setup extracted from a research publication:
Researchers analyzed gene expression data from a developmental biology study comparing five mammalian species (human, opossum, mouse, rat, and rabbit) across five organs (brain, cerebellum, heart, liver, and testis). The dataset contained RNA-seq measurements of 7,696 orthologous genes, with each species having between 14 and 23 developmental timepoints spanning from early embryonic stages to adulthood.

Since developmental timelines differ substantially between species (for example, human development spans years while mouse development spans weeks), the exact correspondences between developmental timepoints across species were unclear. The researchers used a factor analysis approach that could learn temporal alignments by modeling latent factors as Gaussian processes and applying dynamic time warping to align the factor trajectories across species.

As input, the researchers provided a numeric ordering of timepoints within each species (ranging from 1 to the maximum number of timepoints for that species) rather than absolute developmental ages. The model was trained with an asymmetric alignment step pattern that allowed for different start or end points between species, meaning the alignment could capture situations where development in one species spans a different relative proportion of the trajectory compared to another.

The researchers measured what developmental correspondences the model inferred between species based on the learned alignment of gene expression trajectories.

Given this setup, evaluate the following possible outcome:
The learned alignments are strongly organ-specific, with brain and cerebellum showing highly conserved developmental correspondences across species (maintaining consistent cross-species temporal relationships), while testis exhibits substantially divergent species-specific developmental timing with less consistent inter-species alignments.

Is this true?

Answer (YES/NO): NO